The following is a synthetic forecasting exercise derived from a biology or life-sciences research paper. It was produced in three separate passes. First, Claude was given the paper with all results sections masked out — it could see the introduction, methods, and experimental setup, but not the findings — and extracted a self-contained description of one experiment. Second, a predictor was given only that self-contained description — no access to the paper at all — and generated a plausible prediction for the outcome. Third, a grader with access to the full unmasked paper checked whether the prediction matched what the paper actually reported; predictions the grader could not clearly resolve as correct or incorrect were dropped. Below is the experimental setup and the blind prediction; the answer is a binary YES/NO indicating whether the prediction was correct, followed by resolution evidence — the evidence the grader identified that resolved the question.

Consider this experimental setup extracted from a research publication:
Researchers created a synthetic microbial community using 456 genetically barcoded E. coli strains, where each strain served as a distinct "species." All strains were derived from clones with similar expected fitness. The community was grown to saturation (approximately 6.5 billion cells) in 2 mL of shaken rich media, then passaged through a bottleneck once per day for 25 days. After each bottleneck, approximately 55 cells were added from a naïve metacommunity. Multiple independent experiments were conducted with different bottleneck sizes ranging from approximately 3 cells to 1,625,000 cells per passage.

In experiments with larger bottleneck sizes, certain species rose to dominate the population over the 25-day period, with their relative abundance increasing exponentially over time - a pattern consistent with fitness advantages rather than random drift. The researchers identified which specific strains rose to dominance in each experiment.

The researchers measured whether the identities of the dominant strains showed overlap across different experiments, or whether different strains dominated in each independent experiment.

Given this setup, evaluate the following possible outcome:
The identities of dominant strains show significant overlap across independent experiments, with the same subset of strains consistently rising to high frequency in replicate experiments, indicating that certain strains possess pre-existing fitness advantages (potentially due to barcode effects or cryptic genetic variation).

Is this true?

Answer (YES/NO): YES